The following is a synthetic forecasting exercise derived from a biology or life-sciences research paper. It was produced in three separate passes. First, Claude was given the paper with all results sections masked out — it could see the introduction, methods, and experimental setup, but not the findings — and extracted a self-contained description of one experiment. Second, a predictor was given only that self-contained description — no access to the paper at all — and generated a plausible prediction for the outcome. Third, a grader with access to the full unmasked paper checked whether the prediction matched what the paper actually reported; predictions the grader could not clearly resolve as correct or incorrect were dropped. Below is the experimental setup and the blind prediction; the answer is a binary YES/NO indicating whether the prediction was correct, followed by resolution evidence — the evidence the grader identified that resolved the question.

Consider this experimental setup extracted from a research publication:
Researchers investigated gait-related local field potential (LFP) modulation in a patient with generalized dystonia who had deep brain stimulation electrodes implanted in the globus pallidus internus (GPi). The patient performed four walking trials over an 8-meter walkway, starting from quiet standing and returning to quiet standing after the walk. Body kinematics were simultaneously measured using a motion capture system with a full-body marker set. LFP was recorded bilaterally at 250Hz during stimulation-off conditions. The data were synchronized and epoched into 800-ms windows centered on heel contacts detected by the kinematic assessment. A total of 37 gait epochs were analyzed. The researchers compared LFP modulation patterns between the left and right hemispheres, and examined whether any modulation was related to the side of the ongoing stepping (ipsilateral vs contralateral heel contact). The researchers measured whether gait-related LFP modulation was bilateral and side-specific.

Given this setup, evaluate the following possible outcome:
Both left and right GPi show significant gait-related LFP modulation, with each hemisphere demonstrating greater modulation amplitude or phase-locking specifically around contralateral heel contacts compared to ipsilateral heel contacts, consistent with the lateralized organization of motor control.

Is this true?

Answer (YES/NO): NO